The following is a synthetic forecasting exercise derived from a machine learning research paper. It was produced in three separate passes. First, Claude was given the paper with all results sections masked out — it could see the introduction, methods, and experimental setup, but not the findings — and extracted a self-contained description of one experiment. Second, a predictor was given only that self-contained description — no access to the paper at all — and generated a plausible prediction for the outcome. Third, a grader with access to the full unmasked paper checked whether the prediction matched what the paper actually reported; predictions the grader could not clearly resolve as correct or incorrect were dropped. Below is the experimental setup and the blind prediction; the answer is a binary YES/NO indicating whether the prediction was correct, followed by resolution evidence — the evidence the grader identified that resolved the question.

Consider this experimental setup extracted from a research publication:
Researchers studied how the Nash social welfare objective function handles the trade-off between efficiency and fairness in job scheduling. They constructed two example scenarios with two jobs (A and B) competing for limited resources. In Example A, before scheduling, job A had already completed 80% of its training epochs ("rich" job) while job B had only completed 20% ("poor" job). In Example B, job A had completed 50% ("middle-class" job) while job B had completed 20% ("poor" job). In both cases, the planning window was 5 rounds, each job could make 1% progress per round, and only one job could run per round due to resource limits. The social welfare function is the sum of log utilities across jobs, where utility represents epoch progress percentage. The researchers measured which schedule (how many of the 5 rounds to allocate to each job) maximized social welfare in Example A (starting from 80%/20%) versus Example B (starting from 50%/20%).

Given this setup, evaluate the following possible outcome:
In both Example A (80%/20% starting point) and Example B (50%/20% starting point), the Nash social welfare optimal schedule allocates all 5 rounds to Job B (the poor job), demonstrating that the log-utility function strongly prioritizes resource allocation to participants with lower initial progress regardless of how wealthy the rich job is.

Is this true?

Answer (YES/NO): NO